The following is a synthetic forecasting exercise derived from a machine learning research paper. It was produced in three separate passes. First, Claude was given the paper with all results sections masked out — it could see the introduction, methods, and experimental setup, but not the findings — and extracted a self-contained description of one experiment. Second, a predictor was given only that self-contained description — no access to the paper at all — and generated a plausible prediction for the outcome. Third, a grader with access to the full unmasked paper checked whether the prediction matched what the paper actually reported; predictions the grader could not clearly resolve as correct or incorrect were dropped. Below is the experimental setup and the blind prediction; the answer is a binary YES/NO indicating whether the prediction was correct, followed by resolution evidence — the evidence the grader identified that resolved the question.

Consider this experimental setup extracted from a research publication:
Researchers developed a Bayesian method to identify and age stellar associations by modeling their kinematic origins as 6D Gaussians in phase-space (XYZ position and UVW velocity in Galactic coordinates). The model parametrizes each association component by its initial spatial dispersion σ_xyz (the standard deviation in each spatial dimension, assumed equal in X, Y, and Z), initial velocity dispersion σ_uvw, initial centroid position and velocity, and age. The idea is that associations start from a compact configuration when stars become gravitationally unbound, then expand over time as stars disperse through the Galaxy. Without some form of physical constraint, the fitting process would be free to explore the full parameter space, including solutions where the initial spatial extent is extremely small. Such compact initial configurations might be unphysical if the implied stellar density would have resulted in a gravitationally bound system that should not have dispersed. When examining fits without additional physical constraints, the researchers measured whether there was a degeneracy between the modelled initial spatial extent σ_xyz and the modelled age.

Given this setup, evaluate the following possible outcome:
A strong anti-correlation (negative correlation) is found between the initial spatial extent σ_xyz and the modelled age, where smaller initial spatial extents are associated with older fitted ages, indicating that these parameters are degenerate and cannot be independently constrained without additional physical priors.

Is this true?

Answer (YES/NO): NO